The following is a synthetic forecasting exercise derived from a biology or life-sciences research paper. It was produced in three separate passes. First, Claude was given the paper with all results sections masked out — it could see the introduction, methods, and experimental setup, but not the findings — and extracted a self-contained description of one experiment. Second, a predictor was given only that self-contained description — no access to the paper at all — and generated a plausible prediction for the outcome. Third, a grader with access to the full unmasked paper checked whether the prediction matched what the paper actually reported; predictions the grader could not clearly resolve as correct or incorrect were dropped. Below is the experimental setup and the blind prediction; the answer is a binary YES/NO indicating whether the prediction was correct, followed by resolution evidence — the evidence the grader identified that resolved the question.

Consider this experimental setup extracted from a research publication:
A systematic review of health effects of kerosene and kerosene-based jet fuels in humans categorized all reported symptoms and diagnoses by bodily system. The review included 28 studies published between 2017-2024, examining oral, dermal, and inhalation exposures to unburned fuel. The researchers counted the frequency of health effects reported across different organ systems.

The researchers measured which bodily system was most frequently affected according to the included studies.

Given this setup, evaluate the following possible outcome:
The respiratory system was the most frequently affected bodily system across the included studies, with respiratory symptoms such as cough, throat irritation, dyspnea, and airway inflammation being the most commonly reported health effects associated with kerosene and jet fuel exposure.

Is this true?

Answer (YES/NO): YES